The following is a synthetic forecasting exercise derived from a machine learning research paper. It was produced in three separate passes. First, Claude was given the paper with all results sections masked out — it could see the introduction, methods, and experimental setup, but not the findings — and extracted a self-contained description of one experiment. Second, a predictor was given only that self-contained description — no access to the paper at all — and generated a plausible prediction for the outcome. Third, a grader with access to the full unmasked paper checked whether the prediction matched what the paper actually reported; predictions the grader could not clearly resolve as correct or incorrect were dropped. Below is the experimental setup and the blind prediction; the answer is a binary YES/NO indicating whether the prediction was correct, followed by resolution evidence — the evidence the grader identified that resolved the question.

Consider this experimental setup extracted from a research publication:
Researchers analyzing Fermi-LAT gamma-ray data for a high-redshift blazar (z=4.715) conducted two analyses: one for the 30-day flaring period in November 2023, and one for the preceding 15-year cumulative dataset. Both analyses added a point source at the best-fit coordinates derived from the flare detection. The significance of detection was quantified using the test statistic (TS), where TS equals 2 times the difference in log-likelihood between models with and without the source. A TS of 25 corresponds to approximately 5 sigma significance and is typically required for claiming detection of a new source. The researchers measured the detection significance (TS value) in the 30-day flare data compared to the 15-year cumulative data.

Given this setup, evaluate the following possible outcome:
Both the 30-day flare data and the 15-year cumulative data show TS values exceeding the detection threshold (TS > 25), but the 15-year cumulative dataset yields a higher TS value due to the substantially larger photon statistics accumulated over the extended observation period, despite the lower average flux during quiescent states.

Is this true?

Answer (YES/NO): NO